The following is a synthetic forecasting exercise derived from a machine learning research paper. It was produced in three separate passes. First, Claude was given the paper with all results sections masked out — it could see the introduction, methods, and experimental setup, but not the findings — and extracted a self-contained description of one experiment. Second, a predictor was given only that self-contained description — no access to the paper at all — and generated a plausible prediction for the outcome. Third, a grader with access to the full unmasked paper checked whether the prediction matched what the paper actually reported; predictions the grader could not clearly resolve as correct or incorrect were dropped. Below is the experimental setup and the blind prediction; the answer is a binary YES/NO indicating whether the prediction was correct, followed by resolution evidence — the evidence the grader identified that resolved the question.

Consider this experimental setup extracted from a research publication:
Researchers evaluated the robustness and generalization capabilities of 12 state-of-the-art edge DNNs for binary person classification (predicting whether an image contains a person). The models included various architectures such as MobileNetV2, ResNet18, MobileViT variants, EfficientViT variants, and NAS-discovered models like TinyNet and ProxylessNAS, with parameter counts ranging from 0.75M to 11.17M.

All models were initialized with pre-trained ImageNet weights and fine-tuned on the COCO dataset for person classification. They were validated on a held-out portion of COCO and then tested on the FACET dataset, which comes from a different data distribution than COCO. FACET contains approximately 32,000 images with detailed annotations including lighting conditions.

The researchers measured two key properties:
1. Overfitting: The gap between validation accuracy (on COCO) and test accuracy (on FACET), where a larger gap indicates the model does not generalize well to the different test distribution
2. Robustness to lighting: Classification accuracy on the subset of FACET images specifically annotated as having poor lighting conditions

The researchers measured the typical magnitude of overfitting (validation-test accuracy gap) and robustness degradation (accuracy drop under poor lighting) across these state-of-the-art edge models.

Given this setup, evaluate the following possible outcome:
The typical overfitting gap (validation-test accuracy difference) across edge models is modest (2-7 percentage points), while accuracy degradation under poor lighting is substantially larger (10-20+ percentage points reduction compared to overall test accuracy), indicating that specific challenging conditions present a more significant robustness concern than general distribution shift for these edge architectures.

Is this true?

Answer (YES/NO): NO